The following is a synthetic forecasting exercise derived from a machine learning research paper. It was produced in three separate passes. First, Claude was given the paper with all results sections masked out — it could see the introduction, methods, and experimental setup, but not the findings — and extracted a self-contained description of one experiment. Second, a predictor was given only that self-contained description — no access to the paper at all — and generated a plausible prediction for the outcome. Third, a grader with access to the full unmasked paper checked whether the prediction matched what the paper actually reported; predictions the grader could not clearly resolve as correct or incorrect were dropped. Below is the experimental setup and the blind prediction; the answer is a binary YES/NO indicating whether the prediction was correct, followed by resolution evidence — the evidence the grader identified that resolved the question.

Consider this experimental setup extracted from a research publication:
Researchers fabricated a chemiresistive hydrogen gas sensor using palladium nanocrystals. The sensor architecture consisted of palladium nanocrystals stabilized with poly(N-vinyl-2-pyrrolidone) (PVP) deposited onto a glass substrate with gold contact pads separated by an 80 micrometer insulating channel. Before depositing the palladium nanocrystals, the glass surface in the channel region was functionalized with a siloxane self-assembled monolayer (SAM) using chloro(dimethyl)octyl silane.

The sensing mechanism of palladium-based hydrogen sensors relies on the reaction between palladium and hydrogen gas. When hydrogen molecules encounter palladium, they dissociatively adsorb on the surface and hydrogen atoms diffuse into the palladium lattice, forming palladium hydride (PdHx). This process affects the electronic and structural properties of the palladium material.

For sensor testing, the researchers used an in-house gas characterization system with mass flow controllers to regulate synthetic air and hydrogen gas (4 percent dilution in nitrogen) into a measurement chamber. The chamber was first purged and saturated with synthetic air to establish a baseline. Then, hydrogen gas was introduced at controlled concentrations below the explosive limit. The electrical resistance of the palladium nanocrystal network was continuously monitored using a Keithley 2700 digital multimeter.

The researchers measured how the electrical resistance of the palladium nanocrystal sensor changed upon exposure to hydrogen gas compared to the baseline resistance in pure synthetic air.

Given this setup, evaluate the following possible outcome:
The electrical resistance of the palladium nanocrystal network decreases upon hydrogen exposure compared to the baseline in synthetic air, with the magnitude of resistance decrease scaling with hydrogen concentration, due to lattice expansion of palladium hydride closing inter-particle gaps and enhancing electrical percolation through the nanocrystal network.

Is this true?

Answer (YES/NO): NO